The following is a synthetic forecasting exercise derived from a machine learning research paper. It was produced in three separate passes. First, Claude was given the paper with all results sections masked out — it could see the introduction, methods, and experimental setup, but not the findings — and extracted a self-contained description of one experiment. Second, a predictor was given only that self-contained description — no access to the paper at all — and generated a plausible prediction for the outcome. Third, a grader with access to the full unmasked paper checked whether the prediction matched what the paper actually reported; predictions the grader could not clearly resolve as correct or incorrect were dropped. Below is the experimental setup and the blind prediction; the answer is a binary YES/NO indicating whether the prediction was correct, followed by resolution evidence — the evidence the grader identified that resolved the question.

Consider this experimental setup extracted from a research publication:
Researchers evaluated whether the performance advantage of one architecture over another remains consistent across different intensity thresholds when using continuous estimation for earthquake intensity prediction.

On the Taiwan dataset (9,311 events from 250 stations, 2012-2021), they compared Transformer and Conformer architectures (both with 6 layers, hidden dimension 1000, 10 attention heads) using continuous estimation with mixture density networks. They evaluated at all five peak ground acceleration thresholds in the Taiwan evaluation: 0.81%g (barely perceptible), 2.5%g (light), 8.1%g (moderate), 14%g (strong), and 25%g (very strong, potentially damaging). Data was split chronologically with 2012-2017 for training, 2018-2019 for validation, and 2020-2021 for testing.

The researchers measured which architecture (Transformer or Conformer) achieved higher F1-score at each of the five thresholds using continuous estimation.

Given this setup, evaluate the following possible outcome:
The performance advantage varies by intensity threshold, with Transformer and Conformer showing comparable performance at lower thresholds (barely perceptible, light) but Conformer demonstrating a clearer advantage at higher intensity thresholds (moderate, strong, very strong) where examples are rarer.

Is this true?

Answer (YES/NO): NO